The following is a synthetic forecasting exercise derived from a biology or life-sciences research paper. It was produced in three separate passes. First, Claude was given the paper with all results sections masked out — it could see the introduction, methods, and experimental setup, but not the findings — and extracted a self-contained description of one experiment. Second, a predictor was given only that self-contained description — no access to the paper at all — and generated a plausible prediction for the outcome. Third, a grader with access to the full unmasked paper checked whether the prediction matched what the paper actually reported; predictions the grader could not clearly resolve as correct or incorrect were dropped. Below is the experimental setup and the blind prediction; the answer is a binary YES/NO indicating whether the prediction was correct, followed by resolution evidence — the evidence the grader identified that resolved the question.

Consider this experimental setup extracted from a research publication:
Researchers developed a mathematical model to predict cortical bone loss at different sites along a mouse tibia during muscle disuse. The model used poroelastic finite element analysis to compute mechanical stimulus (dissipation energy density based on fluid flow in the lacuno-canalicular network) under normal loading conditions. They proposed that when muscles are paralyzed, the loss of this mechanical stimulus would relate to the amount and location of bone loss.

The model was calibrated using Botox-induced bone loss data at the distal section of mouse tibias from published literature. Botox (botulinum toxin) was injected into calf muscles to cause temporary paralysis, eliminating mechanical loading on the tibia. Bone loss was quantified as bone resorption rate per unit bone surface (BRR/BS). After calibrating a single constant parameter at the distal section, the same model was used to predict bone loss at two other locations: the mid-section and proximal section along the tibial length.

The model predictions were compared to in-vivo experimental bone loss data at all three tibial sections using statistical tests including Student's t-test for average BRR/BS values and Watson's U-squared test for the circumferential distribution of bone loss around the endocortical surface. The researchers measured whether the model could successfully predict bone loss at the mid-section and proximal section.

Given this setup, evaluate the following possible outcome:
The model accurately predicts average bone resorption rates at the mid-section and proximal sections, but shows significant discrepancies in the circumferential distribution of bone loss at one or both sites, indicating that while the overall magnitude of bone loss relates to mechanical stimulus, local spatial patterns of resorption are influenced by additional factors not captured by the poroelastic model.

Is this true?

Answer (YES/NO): YES